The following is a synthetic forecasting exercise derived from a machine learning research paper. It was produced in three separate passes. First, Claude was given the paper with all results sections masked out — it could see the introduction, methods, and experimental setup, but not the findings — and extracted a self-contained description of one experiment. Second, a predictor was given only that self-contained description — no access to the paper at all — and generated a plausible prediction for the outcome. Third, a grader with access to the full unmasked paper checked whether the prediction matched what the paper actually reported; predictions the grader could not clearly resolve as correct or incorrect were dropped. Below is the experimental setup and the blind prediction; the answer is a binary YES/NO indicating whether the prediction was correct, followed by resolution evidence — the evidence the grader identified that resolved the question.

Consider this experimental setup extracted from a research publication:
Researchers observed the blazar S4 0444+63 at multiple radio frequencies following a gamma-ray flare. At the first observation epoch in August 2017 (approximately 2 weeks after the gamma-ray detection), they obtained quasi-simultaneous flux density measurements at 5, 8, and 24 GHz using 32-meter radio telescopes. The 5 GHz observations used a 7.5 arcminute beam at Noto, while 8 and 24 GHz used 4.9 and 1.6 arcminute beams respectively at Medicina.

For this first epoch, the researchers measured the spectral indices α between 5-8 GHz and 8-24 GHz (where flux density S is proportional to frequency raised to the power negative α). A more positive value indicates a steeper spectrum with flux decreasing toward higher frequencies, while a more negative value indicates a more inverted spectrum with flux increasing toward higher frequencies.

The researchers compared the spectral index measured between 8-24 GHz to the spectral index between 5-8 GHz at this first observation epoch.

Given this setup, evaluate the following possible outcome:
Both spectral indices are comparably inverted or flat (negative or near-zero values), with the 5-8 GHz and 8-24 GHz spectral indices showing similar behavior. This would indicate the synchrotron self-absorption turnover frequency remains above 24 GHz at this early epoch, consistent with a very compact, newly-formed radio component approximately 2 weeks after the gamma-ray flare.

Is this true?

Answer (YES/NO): NO